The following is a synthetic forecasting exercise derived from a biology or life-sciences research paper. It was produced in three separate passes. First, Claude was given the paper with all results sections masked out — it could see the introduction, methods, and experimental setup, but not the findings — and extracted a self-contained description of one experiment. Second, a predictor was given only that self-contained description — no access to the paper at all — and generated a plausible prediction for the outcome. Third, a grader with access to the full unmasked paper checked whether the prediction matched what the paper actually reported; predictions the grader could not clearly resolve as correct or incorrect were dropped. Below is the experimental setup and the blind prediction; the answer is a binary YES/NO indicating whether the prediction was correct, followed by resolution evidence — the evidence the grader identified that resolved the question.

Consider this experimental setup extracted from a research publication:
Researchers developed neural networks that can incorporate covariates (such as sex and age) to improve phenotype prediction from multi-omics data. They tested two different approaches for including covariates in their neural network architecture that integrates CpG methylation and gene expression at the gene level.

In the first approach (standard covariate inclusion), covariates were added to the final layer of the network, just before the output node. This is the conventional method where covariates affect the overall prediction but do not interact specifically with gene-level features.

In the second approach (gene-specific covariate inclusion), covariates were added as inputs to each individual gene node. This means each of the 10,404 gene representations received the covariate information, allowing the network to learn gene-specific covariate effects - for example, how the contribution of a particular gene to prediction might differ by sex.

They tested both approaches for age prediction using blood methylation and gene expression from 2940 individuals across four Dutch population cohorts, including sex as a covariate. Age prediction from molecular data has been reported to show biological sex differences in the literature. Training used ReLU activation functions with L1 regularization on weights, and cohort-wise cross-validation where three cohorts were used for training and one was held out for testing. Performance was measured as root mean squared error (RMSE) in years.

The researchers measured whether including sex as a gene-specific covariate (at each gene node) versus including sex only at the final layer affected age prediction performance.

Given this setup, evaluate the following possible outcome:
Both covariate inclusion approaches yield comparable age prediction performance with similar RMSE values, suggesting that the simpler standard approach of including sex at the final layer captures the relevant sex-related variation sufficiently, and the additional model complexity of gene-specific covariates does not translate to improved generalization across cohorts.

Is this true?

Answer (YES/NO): NO